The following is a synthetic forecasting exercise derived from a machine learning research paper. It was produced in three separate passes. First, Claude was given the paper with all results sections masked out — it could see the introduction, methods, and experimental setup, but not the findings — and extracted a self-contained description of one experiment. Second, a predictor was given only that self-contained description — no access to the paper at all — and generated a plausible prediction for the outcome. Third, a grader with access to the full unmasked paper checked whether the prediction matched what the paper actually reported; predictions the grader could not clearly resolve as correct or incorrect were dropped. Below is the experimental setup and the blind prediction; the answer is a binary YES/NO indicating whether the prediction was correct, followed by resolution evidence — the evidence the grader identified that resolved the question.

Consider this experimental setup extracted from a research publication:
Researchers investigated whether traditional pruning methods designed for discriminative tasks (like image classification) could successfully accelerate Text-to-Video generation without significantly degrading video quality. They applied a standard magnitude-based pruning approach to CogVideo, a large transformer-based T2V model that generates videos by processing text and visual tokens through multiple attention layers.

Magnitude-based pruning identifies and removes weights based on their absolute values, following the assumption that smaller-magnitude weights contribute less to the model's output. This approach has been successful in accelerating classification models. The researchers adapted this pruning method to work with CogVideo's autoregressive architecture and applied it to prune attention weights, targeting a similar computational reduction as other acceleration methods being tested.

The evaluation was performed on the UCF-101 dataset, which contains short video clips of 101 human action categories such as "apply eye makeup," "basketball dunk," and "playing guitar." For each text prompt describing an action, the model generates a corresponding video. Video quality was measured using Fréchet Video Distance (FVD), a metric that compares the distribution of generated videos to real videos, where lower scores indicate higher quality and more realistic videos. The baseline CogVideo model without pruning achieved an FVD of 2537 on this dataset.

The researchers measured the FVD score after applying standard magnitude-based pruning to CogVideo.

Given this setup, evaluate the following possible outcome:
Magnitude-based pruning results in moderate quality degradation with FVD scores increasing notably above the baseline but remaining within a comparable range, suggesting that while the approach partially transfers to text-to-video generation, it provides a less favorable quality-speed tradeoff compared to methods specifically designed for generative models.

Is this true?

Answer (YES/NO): NO